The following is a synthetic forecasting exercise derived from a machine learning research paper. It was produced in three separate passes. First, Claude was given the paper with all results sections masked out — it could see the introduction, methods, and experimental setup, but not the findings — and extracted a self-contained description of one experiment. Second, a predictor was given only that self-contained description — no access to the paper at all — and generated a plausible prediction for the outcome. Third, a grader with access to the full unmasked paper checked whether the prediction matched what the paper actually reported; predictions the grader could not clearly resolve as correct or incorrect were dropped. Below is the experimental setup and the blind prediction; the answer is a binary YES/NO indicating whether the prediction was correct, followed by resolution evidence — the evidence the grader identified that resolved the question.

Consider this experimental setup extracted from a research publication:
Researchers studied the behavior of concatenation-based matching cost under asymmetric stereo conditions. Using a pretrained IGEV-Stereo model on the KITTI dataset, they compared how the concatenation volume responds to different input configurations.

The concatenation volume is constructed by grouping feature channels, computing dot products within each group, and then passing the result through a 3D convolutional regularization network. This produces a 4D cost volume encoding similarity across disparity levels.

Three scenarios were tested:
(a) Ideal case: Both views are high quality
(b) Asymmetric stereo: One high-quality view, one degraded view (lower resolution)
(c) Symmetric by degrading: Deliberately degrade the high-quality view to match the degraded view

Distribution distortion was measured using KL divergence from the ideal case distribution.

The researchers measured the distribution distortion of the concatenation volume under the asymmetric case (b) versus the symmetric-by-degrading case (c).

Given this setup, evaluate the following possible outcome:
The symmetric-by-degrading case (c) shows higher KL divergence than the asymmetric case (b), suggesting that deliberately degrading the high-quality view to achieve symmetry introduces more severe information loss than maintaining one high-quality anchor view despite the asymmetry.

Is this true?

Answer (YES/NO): YES